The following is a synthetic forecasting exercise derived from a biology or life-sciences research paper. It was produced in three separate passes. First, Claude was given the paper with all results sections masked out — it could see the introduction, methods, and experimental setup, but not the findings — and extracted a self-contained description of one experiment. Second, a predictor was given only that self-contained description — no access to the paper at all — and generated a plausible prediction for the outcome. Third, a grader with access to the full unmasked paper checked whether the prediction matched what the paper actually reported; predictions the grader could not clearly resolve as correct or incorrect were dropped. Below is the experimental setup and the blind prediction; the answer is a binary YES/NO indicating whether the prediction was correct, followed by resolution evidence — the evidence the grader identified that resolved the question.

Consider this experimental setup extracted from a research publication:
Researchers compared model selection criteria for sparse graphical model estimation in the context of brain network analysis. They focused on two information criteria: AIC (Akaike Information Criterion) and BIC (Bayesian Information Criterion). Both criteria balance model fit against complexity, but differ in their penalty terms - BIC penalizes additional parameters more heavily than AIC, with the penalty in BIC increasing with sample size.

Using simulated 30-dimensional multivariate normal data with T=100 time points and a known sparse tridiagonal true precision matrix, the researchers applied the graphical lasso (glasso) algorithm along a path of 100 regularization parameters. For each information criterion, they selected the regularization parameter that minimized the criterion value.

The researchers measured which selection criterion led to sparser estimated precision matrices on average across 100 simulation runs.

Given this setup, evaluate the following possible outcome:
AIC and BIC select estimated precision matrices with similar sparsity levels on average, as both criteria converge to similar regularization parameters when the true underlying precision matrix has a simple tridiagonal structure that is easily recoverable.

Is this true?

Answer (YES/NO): NO